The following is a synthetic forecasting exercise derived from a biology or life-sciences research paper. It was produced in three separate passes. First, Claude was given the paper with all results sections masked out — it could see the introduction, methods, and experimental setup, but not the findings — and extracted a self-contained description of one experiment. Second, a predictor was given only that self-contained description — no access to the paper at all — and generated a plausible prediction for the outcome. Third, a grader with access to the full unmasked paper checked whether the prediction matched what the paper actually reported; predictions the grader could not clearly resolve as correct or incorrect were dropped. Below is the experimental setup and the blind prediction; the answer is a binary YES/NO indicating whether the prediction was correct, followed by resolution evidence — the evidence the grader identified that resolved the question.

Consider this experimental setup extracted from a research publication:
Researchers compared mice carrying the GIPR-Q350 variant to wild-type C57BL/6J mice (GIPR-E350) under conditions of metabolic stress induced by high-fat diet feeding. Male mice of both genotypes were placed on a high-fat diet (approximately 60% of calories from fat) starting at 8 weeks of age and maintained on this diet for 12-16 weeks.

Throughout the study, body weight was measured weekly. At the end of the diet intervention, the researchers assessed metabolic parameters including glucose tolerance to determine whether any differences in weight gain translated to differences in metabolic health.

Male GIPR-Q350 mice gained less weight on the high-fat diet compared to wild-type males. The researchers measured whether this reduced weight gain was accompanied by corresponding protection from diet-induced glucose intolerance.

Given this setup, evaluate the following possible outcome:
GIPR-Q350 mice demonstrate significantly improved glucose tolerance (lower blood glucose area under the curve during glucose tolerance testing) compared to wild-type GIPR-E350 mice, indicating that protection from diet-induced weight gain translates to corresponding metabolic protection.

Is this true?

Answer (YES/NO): YES